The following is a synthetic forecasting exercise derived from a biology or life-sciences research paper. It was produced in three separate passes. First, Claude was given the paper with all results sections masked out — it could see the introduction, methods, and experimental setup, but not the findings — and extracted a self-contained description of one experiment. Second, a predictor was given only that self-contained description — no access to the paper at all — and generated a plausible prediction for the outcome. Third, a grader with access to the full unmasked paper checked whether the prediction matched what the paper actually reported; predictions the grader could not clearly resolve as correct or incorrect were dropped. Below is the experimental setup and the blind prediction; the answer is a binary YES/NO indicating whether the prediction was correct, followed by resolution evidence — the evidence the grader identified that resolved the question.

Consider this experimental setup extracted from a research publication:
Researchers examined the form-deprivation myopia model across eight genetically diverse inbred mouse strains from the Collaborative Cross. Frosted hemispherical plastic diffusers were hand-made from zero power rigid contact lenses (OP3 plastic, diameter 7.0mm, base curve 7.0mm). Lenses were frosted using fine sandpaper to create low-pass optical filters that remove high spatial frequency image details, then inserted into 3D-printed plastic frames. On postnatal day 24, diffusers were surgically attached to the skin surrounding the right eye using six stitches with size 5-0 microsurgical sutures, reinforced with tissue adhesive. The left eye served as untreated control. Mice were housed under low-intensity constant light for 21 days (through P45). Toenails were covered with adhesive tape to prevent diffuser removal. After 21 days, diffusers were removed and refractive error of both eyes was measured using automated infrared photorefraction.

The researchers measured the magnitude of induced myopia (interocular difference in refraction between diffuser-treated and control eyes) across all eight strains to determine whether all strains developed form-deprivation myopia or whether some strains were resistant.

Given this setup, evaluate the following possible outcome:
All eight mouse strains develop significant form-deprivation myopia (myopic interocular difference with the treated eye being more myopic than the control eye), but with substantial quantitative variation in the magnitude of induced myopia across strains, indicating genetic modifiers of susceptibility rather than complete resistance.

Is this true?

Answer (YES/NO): YES